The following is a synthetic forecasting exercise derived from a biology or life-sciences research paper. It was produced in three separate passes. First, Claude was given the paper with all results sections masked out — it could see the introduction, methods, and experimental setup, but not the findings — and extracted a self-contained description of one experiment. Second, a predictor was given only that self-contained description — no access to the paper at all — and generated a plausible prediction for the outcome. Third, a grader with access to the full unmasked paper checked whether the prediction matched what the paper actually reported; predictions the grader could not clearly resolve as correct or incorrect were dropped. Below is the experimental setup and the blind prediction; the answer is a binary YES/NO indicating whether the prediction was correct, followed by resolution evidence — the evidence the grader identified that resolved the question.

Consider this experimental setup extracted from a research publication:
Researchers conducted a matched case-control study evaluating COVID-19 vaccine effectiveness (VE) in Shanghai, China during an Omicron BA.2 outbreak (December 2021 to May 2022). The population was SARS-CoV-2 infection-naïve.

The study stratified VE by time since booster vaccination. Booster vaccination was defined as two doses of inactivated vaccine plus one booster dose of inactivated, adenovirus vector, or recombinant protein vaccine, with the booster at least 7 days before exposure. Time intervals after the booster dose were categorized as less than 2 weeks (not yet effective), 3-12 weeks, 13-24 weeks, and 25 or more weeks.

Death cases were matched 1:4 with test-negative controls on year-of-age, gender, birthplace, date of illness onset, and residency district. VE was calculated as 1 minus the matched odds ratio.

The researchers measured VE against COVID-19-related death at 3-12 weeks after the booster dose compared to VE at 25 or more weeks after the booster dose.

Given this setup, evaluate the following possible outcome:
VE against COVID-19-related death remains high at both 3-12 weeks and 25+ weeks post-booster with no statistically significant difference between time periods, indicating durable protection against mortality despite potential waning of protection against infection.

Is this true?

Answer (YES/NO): YES